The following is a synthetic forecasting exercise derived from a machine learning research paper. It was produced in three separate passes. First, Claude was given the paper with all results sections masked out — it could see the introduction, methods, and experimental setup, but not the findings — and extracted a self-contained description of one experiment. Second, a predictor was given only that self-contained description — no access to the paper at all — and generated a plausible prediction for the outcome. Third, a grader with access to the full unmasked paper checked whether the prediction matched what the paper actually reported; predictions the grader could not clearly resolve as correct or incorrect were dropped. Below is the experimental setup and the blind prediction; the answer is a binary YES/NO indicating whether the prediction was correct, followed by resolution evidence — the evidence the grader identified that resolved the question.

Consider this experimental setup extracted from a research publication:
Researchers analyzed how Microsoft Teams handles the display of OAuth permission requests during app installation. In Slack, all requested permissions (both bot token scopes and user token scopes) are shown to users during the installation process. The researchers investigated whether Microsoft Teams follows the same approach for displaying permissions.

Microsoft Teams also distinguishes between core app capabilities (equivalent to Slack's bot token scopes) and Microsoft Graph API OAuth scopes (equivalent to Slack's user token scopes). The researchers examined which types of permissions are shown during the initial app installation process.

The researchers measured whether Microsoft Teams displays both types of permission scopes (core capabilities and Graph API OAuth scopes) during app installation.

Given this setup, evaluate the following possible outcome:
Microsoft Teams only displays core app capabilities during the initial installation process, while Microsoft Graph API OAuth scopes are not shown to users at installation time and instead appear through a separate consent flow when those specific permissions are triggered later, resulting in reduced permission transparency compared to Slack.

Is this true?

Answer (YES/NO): YES